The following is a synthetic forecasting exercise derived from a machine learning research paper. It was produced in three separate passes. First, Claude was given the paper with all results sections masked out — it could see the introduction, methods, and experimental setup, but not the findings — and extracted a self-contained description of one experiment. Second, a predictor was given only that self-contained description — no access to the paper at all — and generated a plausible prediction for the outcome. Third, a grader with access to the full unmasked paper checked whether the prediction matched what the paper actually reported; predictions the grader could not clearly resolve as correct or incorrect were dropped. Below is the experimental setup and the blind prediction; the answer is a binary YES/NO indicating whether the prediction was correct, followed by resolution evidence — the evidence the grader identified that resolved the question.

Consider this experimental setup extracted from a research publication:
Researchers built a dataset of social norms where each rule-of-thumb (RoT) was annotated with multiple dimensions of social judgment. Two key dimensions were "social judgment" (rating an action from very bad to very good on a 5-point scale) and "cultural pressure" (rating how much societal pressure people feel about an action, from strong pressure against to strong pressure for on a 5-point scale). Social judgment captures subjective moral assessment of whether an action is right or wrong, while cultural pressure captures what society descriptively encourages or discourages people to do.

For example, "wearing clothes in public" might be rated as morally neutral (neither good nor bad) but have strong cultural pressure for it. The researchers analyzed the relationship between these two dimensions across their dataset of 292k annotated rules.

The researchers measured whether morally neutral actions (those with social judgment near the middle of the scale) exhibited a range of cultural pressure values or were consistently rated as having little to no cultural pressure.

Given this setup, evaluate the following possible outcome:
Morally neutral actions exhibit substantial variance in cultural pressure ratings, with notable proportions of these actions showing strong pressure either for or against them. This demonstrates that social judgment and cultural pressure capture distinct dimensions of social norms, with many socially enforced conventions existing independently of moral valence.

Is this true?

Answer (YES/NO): YES